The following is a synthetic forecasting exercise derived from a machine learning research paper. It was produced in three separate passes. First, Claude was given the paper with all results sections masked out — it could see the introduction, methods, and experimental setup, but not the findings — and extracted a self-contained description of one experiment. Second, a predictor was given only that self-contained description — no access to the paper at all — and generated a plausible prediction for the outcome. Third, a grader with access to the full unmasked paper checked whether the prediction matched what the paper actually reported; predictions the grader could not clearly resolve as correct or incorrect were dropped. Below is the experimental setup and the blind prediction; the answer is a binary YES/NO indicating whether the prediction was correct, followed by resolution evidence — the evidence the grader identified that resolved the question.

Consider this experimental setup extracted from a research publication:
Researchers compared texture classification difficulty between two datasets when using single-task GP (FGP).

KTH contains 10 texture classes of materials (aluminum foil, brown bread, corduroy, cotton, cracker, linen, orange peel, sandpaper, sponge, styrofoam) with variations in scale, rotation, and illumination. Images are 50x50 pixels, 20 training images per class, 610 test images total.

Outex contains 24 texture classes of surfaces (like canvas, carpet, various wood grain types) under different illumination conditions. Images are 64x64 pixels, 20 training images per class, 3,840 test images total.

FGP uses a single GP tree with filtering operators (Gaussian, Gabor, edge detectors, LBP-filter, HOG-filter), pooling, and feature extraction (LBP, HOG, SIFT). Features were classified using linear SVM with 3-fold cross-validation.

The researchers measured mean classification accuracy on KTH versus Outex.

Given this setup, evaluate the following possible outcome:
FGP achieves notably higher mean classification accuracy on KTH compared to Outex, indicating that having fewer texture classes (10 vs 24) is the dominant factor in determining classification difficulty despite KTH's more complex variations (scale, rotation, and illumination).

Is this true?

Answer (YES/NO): NO